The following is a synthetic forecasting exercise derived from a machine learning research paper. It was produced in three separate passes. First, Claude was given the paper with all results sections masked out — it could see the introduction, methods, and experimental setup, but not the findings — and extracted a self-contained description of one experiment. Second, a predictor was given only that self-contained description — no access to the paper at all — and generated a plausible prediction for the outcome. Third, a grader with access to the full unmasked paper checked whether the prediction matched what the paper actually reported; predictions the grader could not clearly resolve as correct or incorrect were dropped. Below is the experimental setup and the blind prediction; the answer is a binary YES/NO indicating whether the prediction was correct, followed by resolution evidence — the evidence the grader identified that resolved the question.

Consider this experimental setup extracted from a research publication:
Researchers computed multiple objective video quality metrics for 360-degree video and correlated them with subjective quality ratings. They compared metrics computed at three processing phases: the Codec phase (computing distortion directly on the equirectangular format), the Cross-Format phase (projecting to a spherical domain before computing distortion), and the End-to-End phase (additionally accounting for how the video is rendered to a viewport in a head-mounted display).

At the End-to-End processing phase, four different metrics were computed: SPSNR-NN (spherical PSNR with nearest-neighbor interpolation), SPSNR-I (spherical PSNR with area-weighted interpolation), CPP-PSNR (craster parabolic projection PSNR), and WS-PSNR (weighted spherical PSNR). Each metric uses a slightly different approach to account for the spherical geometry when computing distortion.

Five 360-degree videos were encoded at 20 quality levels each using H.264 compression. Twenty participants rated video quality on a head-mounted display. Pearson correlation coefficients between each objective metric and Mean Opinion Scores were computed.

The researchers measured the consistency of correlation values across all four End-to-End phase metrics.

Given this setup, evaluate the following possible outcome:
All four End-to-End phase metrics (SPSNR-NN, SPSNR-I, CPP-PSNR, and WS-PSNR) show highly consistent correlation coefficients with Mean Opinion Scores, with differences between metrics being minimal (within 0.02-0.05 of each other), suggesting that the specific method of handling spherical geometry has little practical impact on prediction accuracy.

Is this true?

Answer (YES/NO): YES